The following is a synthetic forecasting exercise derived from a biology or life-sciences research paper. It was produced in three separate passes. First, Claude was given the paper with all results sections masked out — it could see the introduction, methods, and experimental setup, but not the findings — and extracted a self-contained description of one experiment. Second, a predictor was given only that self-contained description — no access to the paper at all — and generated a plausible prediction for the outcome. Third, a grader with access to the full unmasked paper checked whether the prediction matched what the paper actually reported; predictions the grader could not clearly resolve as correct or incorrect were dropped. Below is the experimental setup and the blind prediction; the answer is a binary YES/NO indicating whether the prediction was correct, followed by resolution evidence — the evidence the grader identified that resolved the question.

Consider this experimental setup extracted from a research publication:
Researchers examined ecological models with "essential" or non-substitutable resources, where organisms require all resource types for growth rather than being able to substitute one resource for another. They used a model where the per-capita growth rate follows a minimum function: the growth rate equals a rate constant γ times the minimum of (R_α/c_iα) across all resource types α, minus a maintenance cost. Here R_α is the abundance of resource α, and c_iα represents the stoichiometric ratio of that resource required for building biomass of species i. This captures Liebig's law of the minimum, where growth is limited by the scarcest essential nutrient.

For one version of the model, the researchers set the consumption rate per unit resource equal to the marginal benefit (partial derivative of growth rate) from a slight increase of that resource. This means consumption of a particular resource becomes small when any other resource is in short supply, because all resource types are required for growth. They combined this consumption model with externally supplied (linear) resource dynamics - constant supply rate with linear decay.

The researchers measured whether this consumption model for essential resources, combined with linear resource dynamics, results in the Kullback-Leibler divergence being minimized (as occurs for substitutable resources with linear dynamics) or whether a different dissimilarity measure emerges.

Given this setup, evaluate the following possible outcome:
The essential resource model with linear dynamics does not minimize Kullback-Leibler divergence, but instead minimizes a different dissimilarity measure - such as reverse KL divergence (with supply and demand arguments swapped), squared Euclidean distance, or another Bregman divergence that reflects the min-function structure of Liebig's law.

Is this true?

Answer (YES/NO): NO